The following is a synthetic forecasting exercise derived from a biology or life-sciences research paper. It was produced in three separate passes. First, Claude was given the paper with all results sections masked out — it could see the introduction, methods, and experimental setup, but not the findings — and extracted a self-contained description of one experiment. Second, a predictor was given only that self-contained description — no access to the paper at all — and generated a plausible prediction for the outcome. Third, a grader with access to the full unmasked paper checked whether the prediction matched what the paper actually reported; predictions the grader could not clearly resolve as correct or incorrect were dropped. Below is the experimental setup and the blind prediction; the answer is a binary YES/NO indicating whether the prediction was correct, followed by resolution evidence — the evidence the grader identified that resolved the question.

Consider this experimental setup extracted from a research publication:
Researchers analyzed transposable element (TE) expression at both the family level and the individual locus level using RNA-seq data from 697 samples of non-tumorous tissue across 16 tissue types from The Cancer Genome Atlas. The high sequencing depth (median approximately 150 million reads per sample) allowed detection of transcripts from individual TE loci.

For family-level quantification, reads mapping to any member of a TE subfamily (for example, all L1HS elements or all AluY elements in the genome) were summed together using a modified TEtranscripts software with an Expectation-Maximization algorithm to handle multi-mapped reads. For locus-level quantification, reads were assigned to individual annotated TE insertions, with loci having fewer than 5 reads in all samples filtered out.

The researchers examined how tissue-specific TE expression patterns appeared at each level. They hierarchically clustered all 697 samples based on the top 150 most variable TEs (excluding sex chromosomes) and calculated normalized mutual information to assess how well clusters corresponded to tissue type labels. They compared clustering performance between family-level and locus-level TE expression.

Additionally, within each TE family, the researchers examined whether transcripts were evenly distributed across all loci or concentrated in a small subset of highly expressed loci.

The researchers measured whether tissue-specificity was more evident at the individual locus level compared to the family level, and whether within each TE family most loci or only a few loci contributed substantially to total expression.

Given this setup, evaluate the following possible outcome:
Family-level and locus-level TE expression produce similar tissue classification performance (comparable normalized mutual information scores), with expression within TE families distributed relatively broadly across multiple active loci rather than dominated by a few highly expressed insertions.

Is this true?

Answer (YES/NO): NO